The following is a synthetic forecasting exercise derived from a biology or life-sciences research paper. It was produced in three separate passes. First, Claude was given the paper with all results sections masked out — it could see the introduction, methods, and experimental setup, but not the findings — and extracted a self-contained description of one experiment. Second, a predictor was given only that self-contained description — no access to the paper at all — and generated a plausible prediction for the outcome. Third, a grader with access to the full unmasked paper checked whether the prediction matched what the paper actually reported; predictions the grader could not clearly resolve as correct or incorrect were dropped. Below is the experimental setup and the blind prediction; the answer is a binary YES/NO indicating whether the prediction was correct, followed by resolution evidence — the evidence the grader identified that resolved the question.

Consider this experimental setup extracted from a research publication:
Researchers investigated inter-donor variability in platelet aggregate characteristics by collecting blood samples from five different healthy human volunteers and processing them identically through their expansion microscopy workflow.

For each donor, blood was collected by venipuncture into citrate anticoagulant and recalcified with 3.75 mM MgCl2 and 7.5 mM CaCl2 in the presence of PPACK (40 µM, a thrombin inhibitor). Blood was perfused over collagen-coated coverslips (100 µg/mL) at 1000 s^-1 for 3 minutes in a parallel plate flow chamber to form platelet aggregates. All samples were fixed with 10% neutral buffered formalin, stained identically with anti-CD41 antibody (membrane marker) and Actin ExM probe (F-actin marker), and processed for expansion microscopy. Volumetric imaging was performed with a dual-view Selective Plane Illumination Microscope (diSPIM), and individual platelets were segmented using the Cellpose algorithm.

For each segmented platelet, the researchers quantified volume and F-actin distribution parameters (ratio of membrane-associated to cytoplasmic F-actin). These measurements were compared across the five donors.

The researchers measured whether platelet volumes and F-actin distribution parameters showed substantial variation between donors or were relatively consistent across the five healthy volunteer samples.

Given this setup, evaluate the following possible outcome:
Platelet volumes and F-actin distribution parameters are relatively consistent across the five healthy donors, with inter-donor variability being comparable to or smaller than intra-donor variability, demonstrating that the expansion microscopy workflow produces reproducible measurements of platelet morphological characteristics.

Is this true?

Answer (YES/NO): NO